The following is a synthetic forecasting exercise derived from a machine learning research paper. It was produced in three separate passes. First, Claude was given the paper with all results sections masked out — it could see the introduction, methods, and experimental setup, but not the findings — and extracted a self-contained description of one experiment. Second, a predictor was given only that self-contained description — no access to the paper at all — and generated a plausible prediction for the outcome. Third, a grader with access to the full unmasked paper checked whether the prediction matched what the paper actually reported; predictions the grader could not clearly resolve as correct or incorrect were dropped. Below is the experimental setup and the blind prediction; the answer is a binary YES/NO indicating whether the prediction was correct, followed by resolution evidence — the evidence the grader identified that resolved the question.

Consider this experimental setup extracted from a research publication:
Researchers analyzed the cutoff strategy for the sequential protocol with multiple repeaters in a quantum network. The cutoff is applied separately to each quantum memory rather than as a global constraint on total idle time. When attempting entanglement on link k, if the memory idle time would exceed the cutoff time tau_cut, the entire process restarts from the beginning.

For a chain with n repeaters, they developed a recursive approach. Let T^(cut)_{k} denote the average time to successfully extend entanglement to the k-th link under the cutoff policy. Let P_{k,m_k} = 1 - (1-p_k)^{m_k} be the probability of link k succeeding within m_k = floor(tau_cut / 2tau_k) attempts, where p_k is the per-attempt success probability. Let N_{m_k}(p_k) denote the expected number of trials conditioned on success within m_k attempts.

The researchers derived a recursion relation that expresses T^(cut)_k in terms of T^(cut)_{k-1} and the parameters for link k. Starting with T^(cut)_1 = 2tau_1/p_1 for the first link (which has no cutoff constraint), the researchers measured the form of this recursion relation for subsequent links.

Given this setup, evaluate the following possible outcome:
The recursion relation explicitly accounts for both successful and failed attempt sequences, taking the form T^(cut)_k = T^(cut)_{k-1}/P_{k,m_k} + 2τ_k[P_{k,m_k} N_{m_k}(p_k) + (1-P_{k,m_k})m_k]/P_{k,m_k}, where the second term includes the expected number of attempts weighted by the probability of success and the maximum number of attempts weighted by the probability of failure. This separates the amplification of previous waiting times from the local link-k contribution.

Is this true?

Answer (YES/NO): NO